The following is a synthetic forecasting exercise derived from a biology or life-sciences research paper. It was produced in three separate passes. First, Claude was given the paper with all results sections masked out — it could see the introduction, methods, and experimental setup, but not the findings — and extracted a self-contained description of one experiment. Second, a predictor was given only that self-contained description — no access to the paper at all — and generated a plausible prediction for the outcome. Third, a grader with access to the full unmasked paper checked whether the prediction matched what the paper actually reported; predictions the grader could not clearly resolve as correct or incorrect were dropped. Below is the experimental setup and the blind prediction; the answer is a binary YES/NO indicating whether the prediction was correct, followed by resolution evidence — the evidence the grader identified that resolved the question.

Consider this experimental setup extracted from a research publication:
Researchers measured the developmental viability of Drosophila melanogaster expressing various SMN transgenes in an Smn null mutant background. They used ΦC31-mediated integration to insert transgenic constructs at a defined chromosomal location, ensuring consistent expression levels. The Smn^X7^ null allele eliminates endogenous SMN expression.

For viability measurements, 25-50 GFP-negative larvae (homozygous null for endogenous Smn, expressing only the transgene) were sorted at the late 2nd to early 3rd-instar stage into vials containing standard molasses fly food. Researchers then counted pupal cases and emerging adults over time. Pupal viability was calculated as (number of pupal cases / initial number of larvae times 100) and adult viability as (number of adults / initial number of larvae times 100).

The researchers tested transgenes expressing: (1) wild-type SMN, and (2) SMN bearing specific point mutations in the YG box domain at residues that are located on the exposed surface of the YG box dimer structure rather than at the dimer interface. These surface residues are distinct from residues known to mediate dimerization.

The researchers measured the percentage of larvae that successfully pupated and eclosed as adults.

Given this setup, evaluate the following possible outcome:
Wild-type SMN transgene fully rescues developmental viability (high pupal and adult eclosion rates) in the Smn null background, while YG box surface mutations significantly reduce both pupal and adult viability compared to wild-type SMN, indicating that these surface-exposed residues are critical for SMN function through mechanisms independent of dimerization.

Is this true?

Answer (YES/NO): YES